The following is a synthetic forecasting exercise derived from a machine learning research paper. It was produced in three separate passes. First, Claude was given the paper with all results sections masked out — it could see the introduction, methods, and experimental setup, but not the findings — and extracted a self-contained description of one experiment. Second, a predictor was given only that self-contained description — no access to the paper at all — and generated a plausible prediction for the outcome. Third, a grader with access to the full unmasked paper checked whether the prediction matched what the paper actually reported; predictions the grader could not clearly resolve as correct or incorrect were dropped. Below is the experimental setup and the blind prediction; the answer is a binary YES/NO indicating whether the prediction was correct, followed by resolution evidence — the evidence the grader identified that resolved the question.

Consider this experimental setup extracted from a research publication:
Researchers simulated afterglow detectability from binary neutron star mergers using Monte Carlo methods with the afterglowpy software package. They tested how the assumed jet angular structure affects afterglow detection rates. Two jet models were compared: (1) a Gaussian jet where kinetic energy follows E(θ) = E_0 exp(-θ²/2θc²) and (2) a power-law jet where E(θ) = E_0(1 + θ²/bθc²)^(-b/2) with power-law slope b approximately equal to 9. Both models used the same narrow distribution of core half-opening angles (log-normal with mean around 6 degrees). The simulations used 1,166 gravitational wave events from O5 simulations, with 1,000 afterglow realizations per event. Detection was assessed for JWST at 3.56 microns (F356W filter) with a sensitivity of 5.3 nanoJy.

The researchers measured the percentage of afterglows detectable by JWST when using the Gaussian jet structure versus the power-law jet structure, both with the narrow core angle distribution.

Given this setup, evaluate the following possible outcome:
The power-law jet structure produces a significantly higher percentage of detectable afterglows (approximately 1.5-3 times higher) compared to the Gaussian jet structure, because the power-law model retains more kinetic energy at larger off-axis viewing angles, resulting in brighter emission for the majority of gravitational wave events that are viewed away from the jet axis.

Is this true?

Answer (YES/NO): NO